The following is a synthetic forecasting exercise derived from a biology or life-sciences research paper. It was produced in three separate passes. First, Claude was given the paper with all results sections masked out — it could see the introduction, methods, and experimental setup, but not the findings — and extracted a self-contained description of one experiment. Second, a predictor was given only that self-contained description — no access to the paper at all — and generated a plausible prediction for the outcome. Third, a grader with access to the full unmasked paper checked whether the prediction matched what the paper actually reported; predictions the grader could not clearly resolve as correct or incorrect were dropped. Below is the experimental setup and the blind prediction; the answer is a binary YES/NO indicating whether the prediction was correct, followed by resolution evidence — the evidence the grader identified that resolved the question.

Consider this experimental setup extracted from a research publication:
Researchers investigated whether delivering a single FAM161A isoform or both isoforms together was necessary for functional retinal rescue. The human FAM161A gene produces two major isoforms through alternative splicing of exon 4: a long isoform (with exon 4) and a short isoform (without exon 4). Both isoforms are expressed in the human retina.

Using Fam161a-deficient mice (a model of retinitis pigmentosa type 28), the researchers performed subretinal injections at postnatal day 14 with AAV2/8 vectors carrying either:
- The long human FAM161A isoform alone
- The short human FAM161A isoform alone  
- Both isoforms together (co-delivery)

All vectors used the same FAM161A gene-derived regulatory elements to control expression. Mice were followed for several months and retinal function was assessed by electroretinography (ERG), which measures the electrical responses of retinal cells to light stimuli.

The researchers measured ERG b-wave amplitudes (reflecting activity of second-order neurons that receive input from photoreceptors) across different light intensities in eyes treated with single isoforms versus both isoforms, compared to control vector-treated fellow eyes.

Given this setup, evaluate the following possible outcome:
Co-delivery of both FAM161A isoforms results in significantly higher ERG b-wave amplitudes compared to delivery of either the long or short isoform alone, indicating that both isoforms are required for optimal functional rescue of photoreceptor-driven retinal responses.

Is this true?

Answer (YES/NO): YES